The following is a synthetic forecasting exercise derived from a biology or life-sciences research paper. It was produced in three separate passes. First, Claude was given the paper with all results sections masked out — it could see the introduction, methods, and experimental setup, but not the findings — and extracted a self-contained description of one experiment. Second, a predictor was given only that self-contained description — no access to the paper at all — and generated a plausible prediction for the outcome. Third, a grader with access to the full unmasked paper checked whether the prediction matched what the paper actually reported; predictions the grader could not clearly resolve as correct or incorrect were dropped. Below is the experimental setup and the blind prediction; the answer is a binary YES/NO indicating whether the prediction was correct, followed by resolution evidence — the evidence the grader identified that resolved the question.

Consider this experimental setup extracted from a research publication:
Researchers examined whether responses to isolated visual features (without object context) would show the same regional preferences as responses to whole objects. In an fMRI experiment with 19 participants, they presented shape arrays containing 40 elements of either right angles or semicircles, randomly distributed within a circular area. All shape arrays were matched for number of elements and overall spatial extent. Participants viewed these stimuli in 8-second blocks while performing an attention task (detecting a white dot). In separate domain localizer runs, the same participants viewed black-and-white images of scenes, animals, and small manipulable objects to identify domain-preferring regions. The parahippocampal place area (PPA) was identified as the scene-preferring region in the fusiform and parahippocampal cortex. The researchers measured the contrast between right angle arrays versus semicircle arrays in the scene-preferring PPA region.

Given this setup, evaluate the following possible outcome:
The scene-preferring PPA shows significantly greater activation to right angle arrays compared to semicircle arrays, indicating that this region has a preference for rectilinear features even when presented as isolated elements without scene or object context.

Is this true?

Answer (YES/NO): NO